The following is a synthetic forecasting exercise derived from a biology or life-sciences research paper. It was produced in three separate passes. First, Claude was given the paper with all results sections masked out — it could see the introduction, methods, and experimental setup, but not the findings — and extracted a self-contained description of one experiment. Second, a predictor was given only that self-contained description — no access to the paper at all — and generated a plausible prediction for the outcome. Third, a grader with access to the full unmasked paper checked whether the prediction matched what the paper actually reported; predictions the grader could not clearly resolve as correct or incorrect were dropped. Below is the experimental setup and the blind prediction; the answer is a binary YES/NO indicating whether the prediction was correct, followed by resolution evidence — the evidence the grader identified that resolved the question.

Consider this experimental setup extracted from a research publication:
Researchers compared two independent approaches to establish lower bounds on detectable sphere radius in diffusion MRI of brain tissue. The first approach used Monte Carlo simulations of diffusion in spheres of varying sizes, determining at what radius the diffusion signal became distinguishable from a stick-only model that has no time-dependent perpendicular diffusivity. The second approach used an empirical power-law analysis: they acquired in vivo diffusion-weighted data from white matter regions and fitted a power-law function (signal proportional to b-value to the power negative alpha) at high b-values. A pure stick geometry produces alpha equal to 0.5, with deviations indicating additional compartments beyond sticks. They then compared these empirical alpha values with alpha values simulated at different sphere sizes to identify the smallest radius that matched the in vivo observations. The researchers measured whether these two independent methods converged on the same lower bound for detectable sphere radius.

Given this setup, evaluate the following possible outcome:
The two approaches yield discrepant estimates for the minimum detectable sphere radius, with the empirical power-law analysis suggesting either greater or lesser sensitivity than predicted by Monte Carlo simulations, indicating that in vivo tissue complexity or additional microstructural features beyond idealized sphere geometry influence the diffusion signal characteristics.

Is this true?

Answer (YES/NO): YES